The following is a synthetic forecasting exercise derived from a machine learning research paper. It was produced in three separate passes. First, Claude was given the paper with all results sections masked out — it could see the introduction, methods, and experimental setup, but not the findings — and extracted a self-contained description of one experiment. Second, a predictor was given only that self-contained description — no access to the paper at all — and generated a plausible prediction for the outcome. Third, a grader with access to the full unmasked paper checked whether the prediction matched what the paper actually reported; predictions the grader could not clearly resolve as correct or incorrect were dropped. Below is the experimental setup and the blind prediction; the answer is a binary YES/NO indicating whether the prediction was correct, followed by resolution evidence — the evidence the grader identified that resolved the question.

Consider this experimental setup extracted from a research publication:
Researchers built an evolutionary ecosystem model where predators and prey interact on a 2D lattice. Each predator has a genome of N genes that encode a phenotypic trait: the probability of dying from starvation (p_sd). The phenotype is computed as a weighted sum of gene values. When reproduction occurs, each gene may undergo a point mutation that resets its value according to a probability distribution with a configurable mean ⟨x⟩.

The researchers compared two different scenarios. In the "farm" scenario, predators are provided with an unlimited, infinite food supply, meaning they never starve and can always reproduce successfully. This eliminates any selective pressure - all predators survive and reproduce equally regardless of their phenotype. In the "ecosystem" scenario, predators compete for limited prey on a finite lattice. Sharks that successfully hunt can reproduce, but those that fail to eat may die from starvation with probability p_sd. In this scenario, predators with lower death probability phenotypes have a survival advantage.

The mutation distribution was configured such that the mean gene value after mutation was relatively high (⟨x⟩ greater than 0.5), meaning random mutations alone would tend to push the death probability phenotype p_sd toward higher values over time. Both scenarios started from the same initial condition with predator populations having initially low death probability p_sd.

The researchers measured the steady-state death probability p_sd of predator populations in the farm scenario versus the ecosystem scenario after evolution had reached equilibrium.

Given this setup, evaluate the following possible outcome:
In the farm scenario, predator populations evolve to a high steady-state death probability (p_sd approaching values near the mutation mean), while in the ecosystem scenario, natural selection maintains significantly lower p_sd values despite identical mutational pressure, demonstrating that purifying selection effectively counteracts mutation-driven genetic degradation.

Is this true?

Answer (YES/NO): NO